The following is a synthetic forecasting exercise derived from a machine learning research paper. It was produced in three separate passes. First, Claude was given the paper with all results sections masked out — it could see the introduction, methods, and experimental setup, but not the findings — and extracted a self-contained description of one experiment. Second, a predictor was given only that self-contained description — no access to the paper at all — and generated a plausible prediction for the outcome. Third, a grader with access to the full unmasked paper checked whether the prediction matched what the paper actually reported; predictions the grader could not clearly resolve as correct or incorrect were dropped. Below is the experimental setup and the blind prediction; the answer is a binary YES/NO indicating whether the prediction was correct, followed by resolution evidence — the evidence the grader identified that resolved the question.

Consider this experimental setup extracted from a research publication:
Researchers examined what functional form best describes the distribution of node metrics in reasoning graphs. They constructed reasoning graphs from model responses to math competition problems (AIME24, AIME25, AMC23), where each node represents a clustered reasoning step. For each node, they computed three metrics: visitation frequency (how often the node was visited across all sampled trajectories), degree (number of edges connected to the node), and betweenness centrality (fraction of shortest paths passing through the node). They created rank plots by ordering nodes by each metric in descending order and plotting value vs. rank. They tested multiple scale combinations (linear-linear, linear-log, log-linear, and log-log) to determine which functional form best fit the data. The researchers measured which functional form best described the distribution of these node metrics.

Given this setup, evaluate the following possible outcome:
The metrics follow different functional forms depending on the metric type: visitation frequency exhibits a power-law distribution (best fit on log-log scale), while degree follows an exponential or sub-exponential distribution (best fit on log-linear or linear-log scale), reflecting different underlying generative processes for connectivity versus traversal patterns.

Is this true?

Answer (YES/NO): NO